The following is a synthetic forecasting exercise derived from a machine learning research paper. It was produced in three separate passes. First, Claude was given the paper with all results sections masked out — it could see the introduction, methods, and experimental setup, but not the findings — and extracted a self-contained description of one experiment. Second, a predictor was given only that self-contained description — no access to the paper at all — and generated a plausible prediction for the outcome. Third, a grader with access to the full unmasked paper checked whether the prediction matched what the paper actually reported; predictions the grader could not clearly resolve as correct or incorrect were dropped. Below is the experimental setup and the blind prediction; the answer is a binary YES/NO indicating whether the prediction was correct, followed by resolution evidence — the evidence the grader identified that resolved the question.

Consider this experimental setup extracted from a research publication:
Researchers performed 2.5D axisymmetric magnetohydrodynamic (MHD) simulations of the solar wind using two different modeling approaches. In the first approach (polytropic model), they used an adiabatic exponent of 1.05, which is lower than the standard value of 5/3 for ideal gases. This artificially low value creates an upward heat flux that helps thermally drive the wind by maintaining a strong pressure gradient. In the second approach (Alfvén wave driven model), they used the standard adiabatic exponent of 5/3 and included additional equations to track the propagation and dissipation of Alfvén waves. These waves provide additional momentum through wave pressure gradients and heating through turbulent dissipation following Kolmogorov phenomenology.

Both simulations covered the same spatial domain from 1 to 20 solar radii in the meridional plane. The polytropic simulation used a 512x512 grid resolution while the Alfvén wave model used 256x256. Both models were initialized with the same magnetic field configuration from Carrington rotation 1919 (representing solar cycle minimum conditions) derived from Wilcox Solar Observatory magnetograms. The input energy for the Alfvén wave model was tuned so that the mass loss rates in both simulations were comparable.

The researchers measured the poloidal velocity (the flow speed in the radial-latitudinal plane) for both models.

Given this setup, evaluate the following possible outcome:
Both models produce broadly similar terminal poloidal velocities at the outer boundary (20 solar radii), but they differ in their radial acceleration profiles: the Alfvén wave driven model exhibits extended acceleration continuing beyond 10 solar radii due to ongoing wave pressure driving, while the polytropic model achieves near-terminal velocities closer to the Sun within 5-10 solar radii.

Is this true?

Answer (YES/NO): NO